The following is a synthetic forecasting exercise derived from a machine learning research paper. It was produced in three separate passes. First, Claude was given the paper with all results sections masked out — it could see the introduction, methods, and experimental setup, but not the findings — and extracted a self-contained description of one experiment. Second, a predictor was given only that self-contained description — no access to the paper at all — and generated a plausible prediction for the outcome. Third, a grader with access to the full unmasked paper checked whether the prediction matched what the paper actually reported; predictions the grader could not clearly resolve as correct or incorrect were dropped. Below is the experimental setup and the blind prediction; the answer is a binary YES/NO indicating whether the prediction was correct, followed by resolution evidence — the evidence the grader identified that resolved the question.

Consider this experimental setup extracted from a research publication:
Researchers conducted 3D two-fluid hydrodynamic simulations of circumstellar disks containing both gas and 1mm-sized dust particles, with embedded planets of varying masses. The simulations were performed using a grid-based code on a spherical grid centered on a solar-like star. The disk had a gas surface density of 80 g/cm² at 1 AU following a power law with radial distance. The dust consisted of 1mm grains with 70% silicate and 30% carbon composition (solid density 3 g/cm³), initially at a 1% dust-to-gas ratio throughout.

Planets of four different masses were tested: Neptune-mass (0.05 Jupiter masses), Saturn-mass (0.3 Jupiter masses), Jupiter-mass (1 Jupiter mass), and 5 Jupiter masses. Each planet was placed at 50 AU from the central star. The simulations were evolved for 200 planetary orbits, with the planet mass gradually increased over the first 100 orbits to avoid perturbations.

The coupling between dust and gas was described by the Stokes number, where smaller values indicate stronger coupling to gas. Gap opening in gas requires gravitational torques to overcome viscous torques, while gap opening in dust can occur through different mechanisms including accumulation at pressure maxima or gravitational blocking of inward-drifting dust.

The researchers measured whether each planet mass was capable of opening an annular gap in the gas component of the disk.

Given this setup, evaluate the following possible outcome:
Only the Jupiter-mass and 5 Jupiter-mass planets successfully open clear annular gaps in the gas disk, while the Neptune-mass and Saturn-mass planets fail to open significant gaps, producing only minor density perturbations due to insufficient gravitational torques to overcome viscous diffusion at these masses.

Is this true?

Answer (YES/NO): NO